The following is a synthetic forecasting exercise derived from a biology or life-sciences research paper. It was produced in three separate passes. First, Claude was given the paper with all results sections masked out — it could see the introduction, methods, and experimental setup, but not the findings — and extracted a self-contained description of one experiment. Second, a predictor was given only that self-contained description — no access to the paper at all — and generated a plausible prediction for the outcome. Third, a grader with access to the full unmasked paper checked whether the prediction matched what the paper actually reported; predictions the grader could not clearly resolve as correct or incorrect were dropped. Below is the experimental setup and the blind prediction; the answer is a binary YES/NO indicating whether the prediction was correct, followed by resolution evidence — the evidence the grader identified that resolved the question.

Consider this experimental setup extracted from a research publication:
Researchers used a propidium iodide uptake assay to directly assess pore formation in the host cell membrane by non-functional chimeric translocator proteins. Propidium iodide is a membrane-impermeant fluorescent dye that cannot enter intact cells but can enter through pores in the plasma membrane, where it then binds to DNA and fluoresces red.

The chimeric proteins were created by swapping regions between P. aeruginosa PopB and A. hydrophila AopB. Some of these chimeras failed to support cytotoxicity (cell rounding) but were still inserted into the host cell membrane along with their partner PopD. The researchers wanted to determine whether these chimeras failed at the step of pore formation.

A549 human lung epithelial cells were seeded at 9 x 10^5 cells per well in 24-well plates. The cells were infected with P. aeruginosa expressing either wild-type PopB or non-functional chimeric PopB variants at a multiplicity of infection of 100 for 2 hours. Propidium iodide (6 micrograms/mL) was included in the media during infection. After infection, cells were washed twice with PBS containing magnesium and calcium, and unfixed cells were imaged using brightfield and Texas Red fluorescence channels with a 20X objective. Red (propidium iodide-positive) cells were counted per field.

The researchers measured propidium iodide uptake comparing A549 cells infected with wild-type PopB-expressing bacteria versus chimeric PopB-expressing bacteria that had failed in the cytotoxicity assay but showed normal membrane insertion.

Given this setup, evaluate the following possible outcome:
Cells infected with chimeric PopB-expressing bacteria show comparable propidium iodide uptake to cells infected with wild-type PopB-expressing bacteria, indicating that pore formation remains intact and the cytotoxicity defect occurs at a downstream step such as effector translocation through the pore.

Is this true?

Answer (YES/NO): NO